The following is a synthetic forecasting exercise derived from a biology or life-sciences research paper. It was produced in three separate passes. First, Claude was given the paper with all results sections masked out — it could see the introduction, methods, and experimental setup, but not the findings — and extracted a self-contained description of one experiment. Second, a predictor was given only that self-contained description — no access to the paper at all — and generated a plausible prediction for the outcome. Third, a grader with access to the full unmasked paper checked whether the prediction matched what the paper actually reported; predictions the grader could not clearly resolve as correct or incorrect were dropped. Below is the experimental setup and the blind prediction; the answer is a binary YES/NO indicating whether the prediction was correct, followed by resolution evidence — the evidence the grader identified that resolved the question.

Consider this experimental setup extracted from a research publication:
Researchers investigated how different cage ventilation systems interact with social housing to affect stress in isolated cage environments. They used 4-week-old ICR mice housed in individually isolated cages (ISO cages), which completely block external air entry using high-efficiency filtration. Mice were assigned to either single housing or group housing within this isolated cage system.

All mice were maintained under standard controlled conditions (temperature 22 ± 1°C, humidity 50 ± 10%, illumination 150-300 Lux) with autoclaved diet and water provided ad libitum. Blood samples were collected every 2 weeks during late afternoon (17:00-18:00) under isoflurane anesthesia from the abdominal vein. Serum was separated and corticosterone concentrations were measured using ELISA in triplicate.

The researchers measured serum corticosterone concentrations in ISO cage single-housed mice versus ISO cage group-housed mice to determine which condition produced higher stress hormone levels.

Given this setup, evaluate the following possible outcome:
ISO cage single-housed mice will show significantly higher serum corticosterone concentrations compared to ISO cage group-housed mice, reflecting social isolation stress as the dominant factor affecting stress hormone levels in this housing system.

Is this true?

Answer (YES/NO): NO